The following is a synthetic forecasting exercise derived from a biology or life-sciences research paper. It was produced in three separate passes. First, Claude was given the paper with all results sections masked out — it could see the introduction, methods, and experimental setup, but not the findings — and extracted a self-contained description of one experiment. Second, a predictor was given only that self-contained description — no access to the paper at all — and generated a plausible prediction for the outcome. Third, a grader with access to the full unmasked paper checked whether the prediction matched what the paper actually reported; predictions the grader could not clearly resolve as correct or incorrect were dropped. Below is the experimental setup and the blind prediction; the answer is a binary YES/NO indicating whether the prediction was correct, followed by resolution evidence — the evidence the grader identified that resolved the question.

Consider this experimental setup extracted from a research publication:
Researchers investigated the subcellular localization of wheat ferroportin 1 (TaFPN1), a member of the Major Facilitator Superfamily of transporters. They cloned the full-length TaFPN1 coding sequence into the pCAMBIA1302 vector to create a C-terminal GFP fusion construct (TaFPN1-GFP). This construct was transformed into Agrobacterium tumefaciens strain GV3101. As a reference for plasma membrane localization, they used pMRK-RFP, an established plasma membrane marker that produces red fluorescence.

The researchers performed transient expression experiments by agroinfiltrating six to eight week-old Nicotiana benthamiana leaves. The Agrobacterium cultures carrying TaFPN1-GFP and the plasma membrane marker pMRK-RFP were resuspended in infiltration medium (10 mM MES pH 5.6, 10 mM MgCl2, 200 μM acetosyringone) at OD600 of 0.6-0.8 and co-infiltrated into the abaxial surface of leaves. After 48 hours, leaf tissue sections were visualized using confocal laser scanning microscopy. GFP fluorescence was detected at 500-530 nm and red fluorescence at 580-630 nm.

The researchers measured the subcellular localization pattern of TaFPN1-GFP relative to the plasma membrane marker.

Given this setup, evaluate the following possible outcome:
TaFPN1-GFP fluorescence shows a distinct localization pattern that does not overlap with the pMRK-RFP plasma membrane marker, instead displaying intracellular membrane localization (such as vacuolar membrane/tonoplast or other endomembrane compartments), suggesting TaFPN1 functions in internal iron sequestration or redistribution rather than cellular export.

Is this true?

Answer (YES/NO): NO